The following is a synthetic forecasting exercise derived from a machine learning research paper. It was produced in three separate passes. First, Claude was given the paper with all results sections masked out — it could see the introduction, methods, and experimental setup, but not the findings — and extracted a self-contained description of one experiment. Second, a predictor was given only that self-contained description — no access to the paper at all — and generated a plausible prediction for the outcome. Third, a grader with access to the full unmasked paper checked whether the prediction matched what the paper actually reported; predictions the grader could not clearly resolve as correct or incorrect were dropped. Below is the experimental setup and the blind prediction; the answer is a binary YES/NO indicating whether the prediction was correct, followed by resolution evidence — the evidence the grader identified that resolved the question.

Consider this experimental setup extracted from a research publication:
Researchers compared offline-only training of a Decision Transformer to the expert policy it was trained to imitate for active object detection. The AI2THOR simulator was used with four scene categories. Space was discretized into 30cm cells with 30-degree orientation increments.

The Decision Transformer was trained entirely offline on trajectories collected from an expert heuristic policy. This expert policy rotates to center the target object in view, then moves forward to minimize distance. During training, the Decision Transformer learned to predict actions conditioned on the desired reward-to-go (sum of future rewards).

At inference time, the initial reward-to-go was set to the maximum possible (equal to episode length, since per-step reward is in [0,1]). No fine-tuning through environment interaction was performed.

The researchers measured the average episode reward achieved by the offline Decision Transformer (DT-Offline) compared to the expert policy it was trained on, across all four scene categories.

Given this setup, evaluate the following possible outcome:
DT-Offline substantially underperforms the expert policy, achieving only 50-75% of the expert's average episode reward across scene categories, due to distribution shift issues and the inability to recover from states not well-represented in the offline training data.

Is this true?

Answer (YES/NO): NO